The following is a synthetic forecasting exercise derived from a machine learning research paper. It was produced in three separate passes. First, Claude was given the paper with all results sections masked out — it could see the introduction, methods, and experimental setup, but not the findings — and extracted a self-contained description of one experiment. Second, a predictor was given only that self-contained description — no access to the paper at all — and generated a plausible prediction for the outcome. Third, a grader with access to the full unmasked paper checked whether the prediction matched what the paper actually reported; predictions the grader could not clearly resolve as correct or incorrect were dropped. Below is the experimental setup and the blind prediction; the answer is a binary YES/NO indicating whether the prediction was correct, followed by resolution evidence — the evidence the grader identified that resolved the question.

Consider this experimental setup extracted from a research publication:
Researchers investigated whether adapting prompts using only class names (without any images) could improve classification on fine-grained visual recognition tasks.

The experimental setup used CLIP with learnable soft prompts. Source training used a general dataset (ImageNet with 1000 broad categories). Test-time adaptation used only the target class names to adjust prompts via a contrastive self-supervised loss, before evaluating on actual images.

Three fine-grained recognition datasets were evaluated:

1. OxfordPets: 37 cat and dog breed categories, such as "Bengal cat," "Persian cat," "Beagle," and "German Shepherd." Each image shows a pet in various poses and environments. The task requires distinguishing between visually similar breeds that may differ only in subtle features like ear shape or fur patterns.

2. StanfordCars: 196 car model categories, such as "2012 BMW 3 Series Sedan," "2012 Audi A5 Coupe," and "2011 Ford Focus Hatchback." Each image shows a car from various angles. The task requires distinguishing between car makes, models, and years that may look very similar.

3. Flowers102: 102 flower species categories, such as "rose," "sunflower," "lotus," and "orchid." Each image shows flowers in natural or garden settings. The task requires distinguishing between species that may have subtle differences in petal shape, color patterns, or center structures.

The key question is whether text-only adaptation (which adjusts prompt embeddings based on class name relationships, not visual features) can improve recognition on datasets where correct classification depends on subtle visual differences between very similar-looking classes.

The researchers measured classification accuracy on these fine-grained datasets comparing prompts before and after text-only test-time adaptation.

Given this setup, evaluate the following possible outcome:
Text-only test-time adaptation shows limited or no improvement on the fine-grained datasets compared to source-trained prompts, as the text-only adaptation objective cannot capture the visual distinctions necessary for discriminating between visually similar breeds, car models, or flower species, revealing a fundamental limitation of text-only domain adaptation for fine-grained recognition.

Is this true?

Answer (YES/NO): NO